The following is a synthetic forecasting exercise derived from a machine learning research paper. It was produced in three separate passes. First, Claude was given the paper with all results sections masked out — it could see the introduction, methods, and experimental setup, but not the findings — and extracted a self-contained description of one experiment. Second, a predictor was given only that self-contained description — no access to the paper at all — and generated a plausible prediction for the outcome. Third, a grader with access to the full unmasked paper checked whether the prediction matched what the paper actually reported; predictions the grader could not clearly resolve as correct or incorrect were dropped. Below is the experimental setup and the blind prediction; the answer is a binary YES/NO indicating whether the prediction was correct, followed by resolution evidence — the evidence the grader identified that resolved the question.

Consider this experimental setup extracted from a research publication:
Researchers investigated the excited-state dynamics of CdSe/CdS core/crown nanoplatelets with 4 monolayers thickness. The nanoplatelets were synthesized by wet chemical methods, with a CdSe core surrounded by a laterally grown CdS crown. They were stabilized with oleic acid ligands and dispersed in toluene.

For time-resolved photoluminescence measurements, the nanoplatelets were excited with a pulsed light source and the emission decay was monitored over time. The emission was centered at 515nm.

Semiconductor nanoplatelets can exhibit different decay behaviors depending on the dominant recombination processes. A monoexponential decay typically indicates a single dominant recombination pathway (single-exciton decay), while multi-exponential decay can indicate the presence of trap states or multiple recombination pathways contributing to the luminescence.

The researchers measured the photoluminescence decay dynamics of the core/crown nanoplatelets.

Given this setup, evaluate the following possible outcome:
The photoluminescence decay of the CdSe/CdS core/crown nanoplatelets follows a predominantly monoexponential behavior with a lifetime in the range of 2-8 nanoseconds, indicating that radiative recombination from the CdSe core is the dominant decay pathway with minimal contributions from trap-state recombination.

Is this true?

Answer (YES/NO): YES